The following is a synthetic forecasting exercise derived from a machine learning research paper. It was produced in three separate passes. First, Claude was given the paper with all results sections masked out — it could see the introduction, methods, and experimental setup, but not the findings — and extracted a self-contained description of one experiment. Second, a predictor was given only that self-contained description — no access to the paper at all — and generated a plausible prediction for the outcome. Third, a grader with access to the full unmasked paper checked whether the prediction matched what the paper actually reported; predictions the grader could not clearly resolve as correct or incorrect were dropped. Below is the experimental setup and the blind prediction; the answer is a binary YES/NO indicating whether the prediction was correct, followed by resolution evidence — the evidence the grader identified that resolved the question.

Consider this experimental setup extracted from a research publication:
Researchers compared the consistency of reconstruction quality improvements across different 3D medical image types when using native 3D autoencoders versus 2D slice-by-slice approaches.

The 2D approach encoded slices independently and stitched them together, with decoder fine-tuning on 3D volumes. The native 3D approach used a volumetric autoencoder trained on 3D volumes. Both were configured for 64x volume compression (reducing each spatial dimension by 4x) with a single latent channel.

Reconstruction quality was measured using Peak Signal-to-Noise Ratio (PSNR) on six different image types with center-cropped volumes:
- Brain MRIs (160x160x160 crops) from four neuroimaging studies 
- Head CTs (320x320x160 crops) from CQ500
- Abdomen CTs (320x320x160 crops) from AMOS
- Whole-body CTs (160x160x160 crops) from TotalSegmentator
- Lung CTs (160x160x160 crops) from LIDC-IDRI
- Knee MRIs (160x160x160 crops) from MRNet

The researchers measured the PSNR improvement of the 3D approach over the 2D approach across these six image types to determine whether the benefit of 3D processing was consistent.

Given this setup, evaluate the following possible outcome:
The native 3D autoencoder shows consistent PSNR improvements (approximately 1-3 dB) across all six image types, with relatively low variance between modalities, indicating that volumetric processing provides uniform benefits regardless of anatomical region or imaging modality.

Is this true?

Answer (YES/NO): NO